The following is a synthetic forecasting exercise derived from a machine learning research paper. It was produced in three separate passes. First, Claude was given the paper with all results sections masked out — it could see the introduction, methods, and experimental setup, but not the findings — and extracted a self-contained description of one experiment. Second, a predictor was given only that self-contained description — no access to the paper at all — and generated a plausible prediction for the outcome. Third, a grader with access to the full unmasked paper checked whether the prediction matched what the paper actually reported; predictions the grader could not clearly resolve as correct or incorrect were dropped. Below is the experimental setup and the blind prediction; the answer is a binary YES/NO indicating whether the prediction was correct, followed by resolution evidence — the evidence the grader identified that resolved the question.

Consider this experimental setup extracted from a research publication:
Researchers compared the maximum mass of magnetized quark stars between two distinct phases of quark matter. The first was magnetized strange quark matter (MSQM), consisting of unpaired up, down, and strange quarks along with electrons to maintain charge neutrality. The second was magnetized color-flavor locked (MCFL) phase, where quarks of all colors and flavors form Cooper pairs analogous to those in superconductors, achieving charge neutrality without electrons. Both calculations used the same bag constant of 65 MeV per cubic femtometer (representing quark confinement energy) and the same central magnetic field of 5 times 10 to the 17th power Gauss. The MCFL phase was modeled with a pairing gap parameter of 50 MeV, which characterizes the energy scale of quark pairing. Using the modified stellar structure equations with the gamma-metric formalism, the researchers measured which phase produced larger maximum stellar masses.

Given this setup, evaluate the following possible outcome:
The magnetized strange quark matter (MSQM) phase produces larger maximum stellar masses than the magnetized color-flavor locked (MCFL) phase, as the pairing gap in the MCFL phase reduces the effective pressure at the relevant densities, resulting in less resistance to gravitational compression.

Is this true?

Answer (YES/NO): NO